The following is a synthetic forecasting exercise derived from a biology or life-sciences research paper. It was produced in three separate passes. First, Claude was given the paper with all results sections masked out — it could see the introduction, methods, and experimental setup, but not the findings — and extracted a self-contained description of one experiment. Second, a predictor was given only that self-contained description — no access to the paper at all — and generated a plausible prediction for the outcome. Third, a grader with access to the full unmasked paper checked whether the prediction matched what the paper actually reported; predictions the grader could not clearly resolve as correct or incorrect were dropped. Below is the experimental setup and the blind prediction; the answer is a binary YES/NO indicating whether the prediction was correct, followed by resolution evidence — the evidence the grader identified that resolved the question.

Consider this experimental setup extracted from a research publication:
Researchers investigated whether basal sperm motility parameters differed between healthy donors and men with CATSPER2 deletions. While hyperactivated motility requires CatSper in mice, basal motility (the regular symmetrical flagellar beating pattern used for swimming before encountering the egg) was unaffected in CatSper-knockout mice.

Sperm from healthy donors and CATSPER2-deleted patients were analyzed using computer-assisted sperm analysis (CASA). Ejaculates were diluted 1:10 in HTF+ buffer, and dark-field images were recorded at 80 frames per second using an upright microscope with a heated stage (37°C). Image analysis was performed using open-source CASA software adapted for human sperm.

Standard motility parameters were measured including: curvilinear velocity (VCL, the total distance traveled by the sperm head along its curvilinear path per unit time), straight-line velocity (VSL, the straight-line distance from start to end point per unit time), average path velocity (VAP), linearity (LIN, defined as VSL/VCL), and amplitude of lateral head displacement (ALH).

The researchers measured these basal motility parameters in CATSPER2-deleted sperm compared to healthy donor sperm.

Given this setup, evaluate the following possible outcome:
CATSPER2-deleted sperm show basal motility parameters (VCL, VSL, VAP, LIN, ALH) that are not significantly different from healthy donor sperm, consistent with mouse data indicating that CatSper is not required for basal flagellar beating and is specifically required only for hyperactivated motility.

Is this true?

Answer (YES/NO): NO